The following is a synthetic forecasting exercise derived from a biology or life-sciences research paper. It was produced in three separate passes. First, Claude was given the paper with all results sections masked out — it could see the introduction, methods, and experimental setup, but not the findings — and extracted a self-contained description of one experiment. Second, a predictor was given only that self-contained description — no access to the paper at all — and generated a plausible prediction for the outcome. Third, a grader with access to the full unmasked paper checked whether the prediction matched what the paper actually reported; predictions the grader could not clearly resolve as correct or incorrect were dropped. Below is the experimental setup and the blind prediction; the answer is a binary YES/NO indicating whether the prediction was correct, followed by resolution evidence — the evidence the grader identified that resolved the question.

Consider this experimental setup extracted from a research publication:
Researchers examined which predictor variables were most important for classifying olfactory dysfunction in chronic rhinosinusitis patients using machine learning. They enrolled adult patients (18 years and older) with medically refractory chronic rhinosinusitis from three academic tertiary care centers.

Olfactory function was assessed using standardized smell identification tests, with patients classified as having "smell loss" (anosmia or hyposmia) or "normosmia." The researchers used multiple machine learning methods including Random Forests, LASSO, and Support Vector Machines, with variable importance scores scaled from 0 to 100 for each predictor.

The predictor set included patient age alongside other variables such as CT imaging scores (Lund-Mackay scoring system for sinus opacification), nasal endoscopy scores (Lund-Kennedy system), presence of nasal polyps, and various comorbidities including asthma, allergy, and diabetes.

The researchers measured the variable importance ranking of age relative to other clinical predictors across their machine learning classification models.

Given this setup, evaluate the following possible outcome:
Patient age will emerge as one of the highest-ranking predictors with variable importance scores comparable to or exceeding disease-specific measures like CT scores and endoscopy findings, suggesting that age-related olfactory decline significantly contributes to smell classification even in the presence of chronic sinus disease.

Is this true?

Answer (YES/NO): NO